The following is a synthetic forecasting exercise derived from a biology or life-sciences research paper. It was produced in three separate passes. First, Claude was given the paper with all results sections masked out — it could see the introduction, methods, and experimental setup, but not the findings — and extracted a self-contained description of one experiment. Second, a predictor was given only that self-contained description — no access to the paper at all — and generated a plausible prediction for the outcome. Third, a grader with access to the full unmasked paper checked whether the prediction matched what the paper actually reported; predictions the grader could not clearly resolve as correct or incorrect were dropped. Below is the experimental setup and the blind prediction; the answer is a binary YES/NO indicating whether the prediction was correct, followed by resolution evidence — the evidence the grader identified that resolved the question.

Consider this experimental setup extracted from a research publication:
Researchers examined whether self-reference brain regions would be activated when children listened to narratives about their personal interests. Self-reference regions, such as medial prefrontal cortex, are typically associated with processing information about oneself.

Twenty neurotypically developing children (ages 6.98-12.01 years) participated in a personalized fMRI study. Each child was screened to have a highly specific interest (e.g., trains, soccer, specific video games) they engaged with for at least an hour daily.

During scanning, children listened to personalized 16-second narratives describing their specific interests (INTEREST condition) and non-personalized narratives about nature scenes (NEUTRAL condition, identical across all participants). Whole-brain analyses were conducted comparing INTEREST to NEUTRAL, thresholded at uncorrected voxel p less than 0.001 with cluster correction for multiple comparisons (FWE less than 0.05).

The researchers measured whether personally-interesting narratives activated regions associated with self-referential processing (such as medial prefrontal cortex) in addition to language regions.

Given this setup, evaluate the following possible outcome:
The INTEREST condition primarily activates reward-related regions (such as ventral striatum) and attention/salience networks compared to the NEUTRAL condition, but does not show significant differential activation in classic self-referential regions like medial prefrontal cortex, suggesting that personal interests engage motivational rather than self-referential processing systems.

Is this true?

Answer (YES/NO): NO